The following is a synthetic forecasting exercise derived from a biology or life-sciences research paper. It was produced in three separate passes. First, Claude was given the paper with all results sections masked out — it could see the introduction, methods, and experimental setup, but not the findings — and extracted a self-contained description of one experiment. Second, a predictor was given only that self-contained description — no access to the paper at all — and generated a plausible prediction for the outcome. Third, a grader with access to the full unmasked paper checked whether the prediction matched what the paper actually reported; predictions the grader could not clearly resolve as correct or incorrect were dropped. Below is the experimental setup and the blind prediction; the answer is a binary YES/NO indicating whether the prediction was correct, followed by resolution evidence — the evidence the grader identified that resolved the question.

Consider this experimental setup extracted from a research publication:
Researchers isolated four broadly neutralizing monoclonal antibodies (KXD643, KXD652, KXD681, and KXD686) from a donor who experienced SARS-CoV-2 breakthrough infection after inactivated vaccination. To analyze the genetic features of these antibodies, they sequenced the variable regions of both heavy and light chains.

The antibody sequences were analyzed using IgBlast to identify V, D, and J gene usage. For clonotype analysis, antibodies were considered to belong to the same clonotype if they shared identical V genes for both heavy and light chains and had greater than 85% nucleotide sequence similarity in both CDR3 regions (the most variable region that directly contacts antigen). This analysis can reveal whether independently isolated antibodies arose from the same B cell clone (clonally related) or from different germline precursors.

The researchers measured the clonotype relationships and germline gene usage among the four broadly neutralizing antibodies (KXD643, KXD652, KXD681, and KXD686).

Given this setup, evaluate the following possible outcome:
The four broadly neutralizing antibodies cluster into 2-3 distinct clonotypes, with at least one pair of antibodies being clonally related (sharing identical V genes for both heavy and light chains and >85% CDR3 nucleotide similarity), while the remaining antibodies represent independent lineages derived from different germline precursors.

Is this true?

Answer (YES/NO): YES